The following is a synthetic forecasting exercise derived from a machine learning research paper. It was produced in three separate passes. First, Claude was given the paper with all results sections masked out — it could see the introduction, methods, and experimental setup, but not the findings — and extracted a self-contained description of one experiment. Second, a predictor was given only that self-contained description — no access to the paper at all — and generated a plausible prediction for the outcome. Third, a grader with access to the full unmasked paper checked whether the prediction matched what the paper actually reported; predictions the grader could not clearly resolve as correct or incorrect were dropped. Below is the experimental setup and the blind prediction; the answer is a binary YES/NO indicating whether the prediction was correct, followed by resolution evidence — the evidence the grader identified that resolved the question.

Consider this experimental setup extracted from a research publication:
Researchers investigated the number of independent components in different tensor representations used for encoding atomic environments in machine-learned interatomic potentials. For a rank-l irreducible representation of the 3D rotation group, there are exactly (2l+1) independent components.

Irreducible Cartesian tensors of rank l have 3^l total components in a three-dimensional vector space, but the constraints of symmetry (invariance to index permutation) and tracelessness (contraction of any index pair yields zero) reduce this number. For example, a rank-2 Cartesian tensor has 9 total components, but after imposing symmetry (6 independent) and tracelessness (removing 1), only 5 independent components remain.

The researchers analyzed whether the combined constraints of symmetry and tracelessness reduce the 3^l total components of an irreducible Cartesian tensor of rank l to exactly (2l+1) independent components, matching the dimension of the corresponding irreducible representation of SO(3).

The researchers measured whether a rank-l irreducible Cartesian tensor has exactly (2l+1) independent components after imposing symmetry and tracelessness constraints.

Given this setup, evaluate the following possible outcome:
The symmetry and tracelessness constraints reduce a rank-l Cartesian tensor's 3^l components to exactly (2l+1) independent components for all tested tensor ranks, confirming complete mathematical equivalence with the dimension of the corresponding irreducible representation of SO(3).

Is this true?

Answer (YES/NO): YES